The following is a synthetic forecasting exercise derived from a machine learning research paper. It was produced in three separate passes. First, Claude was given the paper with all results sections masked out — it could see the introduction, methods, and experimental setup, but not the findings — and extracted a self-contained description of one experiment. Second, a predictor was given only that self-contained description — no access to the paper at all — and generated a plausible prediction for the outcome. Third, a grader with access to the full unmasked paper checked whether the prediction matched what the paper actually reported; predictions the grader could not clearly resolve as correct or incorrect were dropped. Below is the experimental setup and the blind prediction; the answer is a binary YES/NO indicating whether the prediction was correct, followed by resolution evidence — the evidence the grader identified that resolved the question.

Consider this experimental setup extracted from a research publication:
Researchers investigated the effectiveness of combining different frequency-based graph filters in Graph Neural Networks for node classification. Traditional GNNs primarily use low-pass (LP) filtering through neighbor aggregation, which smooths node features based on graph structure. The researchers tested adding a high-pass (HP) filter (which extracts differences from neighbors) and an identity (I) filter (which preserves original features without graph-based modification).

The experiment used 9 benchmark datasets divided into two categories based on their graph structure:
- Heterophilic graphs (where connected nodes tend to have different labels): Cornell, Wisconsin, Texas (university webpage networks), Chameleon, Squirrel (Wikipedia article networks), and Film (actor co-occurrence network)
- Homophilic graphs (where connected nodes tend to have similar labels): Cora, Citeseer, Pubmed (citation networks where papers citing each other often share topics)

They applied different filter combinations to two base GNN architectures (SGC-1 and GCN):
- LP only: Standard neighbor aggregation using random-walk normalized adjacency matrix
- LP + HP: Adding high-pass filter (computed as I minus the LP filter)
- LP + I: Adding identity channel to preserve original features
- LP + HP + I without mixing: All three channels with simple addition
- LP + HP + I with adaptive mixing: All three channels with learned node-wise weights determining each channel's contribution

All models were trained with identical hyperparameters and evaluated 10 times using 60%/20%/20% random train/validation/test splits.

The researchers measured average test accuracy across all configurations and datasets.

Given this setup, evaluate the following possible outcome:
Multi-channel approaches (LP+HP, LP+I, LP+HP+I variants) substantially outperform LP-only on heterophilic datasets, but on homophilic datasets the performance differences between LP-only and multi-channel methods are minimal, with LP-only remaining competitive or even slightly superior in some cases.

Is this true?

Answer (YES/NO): NO